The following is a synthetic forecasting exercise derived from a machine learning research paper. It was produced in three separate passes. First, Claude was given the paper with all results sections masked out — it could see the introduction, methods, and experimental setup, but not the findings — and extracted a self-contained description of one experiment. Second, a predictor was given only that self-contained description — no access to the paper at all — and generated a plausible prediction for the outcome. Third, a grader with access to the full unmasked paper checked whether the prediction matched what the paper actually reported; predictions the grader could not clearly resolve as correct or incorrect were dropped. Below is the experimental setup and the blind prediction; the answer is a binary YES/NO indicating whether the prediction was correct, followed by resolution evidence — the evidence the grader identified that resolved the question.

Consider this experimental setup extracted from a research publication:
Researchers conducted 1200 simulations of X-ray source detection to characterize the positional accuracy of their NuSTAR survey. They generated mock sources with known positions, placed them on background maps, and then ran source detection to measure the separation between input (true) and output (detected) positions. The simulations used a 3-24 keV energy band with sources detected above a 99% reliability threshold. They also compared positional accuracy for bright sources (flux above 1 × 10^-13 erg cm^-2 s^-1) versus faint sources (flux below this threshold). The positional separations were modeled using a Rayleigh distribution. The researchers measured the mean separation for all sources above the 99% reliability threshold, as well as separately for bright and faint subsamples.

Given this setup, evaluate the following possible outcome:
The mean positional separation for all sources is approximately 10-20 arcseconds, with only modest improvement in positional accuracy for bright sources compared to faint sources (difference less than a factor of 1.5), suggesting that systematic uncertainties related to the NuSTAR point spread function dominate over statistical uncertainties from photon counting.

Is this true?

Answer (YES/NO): NO